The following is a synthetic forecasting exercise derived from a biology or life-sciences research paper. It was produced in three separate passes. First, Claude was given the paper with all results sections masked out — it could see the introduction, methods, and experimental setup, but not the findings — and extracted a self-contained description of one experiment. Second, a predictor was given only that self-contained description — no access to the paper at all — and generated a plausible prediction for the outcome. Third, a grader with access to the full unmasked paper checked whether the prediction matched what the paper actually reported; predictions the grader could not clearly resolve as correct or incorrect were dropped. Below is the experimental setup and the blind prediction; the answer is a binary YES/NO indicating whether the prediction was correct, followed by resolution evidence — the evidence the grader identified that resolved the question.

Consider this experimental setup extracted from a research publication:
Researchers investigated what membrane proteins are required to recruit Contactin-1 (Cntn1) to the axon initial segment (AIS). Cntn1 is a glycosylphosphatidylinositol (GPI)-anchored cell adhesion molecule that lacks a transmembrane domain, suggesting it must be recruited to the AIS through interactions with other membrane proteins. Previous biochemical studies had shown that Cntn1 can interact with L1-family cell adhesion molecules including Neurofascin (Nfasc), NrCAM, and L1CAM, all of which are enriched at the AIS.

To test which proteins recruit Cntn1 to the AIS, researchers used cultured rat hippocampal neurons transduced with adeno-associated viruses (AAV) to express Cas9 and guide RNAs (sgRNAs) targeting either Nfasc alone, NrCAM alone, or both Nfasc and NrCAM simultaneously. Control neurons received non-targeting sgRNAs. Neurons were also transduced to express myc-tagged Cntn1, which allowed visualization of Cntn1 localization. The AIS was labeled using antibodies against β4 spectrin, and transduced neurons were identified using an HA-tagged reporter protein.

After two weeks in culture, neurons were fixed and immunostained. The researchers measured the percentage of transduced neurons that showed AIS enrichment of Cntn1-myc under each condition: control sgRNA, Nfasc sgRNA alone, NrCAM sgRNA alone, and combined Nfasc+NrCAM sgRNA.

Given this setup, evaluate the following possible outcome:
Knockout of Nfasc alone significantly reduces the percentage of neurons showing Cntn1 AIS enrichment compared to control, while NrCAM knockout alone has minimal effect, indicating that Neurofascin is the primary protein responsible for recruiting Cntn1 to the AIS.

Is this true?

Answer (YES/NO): NO